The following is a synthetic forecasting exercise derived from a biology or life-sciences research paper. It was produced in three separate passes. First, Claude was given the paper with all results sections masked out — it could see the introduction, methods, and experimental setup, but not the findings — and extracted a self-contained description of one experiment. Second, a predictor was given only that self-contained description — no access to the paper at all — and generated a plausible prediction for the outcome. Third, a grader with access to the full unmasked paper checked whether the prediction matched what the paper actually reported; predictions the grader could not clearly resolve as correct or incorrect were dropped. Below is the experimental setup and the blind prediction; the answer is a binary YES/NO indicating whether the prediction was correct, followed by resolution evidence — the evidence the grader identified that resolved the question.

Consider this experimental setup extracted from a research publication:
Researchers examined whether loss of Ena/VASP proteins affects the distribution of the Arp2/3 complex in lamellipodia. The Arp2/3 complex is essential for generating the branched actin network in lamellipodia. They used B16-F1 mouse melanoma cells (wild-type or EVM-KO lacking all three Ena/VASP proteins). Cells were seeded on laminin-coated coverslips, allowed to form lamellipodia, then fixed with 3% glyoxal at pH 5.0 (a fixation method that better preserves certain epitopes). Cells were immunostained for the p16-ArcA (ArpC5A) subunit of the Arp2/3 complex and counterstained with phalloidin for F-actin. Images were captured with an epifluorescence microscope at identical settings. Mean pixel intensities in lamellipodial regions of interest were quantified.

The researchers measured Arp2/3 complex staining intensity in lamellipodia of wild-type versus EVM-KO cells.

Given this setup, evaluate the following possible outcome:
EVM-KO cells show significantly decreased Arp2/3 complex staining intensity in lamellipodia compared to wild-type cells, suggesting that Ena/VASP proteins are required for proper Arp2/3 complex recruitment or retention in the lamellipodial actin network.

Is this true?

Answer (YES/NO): NO